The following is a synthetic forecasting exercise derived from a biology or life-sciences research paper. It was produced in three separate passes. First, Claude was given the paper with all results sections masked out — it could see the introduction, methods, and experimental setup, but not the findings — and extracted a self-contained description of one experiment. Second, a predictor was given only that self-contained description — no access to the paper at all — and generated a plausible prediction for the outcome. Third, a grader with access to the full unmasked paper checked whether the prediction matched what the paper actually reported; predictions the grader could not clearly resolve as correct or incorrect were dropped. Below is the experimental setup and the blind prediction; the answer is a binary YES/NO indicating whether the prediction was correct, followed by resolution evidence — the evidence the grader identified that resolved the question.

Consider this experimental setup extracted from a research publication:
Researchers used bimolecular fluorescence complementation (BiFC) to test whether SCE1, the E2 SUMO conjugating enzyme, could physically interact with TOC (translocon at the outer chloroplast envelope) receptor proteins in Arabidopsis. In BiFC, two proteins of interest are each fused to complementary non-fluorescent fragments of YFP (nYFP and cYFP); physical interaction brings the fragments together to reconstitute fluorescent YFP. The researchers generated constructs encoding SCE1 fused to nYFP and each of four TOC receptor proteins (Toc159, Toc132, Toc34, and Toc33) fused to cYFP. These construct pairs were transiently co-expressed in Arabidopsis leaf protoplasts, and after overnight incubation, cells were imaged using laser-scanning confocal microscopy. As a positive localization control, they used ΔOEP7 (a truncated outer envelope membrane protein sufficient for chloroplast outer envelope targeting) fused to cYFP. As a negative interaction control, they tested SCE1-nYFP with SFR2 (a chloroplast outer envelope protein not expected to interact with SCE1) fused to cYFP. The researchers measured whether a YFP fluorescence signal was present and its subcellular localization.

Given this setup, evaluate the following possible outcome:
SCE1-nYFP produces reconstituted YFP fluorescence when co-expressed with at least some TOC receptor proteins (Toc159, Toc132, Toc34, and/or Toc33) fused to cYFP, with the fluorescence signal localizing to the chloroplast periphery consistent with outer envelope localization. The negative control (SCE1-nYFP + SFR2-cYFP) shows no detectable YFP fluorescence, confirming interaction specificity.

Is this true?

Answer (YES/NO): NO